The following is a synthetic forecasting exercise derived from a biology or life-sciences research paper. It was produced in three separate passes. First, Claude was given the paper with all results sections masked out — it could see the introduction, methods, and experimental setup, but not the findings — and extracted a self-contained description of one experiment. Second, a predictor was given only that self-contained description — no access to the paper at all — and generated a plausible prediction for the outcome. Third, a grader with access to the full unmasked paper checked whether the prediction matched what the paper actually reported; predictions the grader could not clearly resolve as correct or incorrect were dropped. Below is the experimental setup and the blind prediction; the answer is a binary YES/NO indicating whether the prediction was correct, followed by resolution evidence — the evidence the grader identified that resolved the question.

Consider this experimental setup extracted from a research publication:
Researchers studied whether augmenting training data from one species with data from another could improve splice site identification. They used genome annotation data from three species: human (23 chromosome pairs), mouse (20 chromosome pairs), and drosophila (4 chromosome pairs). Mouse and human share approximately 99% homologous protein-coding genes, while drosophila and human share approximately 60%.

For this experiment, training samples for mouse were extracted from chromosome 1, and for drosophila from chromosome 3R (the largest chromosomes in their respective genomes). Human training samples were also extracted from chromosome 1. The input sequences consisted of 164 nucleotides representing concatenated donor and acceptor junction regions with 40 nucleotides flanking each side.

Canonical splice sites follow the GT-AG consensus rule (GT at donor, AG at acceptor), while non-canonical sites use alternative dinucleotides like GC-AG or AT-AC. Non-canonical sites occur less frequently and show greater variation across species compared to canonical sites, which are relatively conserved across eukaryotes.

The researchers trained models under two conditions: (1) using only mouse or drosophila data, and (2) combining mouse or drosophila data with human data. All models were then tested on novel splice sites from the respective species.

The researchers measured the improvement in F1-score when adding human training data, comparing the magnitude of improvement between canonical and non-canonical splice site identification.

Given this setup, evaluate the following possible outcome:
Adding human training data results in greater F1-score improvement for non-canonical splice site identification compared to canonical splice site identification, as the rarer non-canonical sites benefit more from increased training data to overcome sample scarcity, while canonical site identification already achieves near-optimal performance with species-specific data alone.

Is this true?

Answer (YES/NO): YES